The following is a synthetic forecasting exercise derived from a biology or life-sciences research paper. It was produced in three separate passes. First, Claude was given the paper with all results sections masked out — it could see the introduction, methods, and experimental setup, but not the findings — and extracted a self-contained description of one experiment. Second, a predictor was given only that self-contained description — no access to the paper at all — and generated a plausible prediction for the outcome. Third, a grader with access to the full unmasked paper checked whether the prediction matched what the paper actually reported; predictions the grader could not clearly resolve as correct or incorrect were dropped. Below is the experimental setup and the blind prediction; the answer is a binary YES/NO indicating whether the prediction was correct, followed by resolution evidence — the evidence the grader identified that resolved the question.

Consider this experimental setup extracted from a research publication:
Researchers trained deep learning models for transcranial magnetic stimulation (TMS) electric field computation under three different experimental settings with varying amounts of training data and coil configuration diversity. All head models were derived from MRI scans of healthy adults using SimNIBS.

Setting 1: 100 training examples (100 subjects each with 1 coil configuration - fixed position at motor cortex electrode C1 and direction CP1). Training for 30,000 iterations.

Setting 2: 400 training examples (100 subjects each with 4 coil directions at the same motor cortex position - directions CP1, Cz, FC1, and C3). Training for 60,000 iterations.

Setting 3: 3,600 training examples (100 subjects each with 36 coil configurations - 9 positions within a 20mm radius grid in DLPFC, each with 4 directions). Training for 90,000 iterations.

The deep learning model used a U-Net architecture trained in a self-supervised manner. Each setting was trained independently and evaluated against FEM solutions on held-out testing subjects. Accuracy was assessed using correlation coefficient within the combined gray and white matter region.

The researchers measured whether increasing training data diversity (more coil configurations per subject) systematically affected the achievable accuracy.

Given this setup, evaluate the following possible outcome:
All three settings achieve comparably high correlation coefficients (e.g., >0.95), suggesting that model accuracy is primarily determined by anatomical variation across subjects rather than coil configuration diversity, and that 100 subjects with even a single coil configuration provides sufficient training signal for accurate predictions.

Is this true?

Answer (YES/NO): YES